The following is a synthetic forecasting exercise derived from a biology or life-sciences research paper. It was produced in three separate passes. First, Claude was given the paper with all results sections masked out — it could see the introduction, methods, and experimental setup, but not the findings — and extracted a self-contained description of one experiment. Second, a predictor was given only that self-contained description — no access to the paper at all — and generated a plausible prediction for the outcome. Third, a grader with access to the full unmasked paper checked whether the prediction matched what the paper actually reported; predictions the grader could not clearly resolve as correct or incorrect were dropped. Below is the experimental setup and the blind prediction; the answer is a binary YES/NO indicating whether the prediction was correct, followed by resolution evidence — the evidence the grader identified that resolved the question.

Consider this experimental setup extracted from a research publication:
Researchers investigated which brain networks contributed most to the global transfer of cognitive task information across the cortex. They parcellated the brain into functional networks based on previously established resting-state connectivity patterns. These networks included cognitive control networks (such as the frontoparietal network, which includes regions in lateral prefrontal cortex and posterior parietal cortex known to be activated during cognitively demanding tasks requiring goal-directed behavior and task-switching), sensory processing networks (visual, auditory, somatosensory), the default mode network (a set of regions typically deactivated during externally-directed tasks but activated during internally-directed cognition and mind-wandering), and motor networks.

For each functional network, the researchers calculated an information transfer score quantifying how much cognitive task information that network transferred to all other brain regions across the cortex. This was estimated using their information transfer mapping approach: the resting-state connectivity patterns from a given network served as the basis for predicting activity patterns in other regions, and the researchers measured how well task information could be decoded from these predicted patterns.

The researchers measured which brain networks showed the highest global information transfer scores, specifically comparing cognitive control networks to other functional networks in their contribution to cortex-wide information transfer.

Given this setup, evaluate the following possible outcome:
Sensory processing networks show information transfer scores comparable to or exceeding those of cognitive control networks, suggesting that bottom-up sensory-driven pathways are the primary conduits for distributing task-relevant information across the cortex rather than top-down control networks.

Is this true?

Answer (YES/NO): NO